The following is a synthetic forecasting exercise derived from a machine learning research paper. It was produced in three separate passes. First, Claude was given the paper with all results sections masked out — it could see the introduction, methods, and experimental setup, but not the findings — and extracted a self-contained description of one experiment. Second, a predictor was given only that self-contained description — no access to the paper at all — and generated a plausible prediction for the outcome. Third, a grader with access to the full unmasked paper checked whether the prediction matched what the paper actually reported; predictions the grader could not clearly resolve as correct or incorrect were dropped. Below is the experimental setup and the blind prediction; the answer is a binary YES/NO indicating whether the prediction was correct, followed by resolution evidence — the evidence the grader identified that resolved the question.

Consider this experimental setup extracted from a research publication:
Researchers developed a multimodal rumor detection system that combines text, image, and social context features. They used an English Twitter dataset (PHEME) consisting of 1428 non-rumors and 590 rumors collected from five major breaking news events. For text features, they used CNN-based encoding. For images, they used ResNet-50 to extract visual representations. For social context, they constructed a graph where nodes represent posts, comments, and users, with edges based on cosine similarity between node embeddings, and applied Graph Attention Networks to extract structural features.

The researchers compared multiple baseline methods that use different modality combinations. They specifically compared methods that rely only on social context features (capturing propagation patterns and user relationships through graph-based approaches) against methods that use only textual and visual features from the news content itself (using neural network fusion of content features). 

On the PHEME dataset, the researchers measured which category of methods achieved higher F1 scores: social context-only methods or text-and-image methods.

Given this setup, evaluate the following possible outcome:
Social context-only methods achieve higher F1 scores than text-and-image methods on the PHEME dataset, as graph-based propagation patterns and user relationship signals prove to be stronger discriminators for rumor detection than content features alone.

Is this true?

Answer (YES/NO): NO